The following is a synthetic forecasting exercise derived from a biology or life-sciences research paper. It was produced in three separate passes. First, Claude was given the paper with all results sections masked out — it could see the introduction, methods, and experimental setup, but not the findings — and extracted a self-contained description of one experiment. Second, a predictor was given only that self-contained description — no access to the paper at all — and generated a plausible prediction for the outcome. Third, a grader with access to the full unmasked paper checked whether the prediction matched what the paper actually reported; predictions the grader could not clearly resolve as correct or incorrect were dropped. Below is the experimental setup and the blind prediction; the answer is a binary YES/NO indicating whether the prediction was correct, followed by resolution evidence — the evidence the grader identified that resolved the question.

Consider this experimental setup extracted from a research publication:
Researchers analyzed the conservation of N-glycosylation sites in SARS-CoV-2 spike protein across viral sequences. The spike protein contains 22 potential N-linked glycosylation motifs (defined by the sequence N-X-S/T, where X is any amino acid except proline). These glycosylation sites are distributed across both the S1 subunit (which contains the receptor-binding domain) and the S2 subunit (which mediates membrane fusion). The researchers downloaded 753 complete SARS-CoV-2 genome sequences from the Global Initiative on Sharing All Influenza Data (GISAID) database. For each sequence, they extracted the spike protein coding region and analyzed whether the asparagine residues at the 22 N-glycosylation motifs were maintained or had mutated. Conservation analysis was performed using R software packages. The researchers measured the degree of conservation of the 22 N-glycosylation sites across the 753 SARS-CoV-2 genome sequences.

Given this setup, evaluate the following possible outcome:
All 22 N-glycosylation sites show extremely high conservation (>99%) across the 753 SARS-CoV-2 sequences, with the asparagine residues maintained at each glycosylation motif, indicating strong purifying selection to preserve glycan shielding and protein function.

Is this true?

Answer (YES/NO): YES